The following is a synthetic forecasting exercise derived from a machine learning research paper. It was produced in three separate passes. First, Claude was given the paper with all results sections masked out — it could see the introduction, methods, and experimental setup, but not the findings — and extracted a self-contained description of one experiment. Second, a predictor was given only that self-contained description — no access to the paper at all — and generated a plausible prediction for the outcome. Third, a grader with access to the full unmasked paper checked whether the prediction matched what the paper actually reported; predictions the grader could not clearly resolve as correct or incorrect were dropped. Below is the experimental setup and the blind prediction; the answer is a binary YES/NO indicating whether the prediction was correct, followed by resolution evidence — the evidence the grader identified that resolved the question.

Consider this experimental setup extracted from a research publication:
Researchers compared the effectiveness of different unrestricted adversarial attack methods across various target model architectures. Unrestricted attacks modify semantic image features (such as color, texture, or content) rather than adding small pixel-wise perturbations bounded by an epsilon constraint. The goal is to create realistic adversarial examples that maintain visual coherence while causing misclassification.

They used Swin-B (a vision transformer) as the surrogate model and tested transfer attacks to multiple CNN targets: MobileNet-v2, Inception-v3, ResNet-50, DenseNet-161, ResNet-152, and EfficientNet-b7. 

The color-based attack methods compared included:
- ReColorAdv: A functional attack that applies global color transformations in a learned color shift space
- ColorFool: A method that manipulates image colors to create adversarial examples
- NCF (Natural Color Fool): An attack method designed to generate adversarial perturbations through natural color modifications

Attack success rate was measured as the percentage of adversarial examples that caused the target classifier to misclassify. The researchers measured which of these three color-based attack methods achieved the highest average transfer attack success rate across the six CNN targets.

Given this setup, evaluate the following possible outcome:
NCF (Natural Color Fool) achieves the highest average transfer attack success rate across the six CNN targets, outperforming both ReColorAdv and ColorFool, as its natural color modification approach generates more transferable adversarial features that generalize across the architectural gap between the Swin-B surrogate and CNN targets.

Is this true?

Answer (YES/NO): YES